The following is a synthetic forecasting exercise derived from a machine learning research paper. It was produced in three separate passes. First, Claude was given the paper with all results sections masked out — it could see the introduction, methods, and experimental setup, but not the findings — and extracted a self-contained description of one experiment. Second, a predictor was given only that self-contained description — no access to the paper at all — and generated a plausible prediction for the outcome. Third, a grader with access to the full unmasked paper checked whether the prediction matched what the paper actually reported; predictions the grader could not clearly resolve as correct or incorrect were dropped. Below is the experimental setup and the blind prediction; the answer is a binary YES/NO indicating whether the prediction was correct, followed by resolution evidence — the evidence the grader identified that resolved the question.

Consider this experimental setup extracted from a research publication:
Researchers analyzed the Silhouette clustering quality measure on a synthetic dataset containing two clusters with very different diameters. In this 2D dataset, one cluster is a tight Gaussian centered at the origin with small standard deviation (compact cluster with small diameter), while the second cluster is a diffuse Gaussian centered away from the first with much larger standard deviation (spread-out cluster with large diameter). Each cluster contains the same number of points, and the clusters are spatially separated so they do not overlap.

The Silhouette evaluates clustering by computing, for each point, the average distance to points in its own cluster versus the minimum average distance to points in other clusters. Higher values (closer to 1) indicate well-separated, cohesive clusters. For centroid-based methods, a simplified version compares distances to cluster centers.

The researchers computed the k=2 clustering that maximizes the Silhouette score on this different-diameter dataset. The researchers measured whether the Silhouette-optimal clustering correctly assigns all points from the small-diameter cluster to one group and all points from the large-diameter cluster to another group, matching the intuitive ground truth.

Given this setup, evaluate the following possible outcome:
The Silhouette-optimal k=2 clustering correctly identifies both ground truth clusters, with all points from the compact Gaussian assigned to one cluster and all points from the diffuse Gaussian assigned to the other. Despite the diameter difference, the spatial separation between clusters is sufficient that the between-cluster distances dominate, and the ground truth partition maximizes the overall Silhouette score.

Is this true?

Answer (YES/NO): NO